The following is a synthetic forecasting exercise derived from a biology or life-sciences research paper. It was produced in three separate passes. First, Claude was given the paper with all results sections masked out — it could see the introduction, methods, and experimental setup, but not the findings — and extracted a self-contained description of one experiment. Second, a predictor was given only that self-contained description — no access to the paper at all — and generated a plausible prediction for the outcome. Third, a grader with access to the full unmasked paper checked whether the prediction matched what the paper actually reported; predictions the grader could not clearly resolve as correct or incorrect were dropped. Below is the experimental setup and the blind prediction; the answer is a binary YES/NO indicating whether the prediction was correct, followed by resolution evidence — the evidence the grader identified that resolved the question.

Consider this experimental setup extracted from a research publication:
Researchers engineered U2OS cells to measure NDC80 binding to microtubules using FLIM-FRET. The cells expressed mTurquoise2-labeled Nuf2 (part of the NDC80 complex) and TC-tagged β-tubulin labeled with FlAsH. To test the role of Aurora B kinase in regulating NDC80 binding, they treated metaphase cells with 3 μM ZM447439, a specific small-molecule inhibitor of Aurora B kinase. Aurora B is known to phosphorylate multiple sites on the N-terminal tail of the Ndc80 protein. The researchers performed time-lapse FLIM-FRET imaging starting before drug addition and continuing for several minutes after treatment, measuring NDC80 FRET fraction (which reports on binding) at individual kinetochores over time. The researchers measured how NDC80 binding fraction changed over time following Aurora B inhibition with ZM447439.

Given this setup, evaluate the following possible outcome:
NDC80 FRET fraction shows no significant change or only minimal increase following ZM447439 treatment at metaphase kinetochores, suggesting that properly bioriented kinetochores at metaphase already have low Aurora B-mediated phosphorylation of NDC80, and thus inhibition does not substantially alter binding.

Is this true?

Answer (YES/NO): NO